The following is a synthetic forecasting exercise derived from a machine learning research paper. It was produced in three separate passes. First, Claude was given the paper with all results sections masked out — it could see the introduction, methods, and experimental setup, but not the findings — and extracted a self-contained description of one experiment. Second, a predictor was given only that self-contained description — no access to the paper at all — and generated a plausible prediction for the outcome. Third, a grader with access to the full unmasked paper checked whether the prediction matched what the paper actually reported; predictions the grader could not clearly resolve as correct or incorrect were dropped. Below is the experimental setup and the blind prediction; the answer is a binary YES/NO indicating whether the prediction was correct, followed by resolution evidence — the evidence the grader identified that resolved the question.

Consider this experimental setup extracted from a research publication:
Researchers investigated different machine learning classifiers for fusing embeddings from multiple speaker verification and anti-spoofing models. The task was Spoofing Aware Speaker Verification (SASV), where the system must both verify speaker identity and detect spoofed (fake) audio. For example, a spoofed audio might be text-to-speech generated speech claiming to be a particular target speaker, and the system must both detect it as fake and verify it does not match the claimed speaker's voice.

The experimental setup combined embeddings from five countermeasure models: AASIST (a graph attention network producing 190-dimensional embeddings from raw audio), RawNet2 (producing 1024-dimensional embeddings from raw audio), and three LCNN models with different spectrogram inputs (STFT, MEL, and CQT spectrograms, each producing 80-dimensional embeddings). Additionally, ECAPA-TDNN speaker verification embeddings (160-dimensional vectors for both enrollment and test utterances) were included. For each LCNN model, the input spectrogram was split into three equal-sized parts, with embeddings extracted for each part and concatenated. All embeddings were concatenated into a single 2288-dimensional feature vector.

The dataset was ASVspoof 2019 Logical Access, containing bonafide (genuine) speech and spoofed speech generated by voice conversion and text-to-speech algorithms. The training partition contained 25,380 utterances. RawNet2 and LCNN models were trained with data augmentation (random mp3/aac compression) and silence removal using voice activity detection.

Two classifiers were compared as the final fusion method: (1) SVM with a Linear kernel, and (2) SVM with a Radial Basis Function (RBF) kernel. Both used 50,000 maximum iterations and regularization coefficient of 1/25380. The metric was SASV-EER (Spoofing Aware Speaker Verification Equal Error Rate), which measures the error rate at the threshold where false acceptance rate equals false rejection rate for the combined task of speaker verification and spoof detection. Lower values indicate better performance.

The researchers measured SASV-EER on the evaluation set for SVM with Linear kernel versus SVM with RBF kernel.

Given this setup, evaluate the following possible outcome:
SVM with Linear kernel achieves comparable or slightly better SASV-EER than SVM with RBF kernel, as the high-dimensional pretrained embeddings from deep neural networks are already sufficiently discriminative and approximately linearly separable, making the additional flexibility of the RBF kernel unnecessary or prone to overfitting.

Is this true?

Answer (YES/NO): NO